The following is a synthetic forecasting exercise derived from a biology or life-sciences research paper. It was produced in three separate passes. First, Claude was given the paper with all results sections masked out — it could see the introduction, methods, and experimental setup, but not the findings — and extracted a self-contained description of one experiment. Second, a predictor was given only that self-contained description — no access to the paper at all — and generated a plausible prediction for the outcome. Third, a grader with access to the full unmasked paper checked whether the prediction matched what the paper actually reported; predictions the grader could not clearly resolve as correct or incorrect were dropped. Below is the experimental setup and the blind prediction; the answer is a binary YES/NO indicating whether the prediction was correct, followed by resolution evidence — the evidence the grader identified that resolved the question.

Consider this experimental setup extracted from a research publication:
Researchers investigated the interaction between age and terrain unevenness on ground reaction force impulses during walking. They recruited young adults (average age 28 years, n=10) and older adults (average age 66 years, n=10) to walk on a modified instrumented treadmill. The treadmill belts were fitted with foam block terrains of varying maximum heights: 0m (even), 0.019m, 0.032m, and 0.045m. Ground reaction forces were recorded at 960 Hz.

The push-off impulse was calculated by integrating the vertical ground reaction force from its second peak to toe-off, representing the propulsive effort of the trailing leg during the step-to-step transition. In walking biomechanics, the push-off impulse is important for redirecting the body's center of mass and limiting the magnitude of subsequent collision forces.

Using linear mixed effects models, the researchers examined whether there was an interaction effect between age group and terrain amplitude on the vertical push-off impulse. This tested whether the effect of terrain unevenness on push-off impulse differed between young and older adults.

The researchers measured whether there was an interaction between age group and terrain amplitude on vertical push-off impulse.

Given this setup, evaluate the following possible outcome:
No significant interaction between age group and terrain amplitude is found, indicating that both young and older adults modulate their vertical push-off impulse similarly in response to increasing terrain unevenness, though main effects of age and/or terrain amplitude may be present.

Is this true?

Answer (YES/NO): NO